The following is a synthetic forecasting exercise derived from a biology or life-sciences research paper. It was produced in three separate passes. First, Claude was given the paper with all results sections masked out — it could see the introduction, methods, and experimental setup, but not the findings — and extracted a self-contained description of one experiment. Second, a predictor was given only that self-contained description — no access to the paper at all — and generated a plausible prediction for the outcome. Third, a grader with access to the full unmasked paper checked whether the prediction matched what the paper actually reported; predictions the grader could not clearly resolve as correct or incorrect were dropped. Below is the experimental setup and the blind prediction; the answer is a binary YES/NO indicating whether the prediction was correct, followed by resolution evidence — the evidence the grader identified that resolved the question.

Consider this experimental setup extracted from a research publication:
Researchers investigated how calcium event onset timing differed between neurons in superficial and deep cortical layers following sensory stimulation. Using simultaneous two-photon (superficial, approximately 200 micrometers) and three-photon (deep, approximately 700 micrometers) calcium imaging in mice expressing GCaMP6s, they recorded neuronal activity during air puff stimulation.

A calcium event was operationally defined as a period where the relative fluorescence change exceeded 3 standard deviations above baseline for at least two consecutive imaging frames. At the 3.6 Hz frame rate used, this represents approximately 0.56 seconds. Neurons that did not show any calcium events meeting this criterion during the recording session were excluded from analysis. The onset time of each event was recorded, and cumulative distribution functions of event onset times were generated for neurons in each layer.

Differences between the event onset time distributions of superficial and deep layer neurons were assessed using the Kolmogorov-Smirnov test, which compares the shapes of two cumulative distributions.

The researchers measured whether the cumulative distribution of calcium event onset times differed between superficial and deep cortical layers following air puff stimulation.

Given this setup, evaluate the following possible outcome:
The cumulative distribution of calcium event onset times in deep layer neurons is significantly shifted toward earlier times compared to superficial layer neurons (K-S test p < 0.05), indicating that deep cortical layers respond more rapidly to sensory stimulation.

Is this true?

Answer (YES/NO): YES